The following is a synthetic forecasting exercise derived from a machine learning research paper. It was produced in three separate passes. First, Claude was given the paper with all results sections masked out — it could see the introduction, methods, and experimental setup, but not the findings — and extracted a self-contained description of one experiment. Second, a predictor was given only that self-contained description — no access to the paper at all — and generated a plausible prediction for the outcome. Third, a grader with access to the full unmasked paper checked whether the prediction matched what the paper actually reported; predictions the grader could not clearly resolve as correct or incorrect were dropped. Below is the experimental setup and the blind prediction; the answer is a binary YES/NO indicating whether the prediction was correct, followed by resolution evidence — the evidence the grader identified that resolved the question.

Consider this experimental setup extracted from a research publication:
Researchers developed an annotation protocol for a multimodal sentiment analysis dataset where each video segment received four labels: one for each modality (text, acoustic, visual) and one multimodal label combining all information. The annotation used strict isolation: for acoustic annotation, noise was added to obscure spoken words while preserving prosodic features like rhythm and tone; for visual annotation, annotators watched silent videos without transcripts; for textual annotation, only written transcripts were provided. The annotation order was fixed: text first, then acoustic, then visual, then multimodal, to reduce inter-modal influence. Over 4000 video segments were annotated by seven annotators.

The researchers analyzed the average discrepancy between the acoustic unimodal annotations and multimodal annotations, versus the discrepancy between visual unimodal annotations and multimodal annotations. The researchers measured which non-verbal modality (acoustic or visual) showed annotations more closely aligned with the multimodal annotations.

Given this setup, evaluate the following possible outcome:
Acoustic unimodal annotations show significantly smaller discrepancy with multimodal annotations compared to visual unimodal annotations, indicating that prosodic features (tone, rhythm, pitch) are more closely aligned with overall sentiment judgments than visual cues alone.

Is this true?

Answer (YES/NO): YES